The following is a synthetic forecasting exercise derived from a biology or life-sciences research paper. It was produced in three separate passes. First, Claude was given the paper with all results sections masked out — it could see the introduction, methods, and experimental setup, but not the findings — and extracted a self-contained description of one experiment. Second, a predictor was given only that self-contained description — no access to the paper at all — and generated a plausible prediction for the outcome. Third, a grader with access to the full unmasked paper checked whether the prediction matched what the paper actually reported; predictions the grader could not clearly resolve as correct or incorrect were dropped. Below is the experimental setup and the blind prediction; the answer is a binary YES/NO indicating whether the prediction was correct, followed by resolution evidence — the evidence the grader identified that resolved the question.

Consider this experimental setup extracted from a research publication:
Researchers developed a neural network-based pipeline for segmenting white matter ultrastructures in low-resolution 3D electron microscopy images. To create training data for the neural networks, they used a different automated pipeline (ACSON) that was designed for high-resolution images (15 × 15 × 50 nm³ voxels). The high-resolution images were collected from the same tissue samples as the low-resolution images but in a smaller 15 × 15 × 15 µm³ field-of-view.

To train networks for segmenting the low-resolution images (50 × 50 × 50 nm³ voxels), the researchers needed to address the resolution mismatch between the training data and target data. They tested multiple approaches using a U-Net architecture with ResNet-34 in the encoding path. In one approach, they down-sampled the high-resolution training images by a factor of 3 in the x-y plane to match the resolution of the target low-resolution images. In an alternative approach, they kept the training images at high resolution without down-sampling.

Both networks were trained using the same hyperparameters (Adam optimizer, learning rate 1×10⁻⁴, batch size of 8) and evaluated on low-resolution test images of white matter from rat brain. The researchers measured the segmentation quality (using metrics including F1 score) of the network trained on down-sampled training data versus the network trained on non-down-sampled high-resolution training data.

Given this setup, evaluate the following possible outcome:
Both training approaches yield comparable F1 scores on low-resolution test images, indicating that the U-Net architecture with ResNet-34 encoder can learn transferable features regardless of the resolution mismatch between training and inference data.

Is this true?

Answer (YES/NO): NO